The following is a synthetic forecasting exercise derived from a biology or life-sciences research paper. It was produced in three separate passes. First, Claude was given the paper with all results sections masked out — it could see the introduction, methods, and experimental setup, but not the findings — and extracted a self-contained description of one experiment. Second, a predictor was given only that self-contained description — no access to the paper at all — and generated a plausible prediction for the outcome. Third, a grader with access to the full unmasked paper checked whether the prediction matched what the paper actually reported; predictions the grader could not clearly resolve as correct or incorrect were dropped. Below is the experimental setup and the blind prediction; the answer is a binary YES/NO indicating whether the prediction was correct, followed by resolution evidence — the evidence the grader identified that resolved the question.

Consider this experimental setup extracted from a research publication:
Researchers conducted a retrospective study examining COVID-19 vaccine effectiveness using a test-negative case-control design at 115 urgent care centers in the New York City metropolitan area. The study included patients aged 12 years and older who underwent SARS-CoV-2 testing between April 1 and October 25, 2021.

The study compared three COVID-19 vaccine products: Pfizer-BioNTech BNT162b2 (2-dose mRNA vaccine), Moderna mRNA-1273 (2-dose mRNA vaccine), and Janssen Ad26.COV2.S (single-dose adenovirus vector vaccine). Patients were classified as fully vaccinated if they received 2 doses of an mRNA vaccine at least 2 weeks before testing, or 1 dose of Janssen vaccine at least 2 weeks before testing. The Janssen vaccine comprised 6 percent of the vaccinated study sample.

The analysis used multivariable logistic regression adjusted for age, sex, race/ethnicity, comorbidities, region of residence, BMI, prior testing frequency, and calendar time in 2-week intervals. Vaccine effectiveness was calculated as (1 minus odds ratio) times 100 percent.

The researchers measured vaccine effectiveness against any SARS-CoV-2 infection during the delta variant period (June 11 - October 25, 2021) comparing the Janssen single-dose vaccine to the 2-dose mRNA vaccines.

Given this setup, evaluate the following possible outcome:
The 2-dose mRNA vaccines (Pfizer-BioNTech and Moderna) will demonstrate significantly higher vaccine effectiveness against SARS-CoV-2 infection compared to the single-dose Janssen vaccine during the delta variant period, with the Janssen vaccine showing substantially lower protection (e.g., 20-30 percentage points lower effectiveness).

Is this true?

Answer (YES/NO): NO